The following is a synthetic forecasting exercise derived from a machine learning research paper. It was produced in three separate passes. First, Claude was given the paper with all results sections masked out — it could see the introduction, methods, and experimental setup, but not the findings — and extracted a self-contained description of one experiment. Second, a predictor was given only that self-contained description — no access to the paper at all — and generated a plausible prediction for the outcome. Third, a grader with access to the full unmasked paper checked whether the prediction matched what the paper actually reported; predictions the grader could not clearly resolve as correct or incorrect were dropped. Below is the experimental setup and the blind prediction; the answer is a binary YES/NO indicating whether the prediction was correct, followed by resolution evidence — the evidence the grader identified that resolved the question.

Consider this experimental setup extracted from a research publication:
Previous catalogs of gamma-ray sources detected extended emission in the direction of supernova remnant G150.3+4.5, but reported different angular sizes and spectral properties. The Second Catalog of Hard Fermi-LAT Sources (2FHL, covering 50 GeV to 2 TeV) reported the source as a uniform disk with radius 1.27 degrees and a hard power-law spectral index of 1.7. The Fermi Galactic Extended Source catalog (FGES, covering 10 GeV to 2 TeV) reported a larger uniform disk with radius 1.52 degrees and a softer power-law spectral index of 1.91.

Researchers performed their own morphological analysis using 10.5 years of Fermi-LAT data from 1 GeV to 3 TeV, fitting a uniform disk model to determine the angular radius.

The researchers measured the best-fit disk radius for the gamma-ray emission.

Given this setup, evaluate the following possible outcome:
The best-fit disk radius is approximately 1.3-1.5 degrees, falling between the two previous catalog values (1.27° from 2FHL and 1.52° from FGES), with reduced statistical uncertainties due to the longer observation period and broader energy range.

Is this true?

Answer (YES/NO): YES